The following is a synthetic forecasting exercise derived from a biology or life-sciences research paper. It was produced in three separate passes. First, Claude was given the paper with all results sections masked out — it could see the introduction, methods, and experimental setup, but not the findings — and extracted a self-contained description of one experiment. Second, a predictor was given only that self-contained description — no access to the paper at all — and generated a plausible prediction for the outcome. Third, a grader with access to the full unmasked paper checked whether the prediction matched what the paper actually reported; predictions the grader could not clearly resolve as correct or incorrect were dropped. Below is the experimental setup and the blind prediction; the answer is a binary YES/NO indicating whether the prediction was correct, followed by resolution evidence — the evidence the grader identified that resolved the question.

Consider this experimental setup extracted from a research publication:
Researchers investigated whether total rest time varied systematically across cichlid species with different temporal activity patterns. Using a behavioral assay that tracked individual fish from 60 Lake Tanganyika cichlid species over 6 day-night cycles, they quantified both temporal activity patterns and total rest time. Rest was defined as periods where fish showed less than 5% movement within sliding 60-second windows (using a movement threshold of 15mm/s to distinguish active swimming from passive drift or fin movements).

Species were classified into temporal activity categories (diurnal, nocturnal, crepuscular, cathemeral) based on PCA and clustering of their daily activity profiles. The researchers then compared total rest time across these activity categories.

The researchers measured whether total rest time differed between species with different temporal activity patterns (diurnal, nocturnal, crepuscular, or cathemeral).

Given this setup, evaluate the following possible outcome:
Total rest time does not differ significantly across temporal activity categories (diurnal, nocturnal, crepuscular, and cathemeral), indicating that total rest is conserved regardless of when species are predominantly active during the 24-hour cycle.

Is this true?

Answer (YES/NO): YES